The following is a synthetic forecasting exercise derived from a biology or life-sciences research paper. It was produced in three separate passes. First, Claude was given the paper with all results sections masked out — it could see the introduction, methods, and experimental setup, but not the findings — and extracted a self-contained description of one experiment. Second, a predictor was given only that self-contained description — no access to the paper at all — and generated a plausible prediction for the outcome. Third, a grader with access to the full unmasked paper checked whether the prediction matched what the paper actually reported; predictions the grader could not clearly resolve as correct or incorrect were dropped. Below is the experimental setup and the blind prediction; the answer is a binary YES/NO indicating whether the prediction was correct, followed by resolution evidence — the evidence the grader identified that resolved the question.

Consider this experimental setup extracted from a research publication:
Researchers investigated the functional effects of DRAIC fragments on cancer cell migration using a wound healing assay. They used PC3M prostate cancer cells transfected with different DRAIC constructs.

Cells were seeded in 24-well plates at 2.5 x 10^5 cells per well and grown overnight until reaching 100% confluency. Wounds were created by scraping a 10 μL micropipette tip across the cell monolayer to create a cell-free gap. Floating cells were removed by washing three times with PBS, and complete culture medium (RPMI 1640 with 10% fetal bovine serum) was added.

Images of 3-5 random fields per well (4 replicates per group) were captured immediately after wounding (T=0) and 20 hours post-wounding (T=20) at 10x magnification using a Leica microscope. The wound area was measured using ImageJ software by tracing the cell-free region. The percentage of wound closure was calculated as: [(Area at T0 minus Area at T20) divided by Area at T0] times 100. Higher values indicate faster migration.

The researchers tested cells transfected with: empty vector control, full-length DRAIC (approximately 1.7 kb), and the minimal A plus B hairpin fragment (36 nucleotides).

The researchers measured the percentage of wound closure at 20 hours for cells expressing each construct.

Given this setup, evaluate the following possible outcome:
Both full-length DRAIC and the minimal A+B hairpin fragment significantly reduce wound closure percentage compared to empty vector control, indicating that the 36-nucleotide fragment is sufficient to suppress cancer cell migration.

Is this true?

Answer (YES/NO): YES